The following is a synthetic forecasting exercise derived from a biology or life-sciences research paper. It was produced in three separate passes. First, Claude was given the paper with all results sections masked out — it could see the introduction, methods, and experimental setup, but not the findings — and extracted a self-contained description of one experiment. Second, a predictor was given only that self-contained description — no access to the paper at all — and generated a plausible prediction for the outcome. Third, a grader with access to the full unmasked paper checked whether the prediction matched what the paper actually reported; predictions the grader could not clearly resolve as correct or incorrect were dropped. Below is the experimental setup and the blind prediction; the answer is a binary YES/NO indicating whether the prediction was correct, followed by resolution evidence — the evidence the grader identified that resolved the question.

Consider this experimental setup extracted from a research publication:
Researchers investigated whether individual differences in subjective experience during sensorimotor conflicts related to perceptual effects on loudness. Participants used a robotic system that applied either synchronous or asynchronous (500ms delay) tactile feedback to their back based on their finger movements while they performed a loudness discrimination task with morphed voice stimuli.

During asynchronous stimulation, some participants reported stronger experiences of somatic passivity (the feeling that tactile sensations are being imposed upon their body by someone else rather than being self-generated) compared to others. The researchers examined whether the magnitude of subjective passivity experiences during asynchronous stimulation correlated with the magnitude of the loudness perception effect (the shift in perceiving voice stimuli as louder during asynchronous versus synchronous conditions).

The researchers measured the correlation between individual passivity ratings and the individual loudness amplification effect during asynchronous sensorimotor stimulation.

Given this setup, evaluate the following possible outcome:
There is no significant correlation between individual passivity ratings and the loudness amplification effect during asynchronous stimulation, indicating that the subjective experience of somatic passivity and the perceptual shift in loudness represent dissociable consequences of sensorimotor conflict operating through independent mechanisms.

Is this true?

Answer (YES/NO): NO